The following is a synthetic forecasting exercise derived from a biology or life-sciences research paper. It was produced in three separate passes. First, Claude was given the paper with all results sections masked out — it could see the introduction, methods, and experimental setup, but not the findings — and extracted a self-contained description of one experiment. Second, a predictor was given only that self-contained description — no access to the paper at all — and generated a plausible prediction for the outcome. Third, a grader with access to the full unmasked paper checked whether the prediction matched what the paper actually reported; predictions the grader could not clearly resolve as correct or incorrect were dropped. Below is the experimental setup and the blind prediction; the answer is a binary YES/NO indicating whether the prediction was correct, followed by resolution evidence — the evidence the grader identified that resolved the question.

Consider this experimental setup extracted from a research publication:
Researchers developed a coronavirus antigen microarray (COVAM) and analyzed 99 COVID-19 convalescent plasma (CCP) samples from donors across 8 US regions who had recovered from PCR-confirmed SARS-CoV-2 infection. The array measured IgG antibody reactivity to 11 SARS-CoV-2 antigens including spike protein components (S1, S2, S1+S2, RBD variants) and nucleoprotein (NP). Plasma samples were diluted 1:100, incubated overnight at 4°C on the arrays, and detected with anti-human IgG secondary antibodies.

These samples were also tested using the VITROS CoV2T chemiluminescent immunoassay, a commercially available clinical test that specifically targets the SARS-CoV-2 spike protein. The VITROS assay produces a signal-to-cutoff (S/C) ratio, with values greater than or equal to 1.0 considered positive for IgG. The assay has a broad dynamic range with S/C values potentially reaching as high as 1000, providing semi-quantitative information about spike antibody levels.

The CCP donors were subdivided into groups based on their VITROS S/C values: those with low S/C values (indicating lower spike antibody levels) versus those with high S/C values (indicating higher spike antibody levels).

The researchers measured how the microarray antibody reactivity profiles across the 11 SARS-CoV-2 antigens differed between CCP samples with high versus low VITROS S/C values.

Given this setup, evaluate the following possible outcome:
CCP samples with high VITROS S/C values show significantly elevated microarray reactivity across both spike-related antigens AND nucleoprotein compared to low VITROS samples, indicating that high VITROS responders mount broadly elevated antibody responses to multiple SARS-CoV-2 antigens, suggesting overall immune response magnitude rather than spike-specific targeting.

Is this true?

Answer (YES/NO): NO